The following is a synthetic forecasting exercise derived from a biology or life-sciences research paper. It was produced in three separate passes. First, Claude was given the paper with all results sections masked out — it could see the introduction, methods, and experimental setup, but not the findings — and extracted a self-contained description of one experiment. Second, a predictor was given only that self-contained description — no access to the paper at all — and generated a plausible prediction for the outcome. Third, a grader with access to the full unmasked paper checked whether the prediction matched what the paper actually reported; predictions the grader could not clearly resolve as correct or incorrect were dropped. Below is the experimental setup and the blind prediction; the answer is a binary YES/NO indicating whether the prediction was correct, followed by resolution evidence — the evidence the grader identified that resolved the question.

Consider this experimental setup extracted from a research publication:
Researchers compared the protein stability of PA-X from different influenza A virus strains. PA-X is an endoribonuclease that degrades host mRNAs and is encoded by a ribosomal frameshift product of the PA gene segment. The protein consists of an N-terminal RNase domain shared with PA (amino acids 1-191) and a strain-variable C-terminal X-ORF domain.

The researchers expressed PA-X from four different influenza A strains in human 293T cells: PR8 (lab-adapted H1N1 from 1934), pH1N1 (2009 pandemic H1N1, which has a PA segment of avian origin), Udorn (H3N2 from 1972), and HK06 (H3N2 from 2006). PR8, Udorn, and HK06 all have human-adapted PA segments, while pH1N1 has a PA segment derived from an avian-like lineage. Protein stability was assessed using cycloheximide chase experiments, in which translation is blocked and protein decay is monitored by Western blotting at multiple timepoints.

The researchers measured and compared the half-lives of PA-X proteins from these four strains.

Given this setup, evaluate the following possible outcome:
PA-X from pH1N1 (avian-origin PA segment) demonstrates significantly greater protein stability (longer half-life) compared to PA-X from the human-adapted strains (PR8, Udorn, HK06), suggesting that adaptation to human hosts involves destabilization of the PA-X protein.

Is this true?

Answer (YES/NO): YES